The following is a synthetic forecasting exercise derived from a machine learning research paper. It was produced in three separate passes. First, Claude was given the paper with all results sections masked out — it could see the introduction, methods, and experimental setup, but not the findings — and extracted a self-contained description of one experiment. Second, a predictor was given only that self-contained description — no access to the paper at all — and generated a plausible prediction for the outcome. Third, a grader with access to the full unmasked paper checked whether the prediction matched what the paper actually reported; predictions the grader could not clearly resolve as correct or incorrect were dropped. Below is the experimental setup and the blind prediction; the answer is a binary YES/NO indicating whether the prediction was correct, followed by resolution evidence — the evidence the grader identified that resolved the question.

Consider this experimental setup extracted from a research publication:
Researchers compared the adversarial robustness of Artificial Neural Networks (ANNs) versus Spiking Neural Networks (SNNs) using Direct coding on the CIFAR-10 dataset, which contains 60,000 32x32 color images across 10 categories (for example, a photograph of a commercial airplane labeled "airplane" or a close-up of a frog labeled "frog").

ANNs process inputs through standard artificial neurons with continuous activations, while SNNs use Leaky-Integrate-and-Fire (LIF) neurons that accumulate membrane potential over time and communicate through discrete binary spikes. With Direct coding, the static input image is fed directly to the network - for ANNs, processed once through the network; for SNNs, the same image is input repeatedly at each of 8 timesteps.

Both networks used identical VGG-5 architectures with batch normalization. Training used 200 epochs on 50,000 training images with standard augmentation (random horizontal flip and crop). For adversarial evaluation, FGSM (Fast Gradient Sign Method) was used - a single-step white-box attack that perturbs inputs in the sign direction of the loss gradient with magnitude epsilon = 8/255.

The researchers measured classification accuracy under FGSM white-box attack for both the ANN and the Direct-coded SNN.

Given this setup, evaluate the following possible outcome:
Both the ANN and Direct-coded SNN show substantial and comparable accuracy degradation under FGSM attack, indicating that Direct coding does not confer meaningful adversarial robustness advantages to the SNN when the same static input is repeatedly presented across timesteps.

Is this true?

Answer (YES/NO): YES